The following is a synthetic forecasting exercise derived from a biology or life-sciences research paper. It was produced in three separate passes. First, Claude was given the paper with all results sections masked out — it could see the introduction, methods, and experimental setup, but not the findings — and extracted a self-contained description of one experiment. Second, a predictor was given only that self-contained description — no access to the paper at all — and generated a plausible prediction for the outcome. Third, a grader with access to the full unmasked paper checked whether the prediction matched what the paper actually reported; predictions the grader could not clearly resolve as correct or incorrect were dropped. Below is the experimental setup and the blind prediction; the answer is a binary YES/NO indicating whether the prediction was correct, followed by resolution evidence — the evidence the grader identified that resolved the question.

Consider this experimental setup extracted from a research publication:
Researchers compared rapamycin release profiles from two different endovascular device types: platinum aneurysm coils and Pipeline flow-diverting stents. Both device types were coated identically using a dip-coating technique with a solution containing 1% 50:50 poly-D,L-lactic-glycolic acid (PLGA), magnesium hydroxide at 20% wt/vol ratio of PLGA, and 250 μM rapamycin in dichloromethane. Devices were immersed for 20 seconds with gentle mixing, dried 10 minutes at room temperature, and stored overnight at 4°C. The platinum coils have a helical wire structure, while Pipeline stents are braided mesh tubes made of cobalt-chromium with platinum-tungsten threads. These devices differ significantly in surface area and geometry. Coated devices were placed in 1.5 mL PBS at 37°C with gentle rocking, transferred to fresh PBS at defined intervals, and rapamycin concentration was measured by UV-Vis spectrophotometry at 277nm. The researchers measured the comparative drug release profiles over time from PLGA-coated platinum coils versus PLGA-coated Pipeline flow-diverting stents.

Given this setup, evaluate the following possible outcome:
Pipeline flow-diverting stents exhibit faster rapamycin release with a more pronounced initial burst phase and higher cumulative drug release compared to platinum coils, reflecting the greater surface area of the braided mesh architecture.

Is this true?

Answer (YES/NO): NO